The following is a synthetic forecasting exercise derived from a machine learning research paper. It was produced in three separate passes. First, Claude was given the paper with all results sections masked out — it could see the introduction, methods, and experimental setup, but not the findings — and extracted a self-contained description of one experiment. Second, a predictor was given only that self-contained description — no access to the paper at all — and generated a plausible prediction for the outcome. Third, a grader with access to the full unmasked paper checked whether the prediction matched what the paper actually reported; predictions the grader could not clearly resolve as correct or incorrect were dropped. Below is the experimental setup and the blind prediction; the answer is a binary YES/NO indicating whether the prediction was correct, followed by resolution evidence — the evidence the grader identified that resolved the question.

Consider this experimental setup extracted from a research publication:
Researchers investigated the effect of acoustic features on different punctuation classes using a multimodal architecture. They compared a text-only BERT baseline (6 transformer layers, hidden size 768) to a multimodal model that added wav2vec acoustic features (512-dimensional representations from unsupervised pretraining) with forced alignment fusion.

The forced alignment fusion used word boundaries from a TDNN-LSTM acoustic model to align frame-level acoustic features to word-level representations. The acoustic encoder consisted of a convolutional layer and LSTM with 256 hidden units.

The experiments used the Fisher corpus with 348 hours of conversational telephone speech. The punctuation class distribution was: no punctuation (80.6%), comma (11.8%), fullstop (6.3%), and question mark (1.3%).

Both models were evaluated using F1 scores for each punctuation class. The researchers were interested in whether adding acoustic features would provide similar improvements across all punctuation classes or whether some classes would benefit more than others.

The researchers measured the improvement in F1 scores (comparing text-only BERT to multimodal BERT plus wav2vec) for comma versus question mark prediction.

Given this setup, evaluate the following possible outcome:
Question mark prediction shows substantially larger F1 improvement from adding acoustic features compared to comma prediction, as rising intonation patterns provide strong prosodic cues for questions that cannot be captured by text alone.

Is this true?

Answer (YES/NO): NO